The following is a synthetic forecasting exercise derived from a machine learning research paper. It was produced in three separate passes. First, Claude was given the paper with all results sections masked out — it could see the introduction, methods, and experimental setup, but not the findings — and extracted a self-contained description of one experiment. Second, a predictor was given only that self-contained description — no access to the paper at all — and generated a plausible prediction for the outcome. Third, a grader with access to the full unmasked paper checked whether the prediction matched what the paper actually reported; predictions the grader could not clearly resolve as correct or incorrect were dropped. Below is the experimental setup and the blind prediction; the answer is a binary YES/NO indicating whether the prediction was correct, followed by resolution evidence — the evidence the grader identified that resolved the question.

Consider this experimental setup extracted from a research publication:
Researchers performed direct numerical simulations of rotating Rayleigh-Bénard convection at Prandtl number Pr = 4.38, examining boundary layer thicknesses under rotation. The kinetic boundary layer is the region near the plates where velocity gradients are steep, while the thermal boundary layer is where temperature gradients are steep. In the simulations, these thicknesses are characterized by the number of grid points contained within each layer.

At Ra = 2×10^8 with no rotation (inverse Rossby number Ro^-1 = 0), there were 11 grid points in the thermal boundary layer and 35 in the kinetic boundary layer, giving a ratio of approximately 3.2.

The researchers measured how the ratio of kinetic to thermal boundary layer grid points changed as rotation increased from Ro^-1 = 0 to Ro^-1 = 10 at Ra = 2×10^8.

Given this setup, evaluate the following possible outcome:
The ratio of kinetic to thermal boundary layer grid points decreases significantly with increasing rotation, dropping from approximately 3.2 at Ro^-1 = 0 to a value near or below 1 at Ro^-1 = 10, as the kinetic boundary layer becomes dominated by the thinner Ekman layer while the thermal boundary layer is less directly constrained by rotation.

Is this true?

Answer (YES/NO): YES